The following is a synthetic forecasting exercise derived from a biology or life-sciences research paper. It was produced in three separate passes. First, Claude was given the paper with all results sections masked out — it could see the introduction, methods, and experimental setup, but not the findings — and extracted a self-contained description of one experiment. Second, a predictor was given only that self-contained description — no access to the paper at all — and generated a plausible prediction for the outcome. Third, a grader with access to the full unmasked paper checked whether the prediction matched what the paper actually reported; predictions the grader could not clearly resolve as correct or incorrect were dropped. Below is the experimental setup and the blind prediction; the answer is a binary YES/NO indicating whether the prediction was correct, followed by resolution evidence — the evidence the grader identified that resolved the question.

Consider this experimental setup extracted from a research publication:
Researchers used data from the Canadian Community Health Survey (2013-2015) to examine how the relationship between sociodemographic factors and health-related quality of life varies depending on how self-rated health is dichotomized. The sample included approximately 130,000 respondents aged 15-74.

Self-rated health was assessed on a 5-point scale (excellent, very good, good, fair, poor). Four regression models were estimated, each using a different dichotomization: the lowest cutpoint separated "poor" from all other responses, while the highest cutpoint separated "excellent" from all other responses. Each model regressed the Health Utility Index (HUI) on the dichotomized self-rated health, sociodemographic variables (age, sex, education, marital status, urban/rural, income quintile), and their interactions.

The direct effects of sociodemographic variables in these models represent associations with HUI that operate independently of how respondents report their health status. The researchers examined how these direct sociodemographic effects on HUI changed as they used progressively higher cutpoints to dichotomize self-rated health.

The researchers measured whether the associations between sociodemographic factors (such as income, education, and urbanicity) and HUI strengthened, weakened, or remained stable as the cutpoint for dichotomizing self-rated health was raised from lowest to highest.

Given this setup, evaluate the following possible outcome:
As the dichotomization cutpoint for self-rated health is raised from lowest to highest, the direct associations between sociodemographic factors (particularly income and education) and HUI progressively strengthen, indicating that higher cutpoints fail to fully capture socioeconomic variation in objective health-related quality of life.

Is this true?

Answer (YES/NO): NO